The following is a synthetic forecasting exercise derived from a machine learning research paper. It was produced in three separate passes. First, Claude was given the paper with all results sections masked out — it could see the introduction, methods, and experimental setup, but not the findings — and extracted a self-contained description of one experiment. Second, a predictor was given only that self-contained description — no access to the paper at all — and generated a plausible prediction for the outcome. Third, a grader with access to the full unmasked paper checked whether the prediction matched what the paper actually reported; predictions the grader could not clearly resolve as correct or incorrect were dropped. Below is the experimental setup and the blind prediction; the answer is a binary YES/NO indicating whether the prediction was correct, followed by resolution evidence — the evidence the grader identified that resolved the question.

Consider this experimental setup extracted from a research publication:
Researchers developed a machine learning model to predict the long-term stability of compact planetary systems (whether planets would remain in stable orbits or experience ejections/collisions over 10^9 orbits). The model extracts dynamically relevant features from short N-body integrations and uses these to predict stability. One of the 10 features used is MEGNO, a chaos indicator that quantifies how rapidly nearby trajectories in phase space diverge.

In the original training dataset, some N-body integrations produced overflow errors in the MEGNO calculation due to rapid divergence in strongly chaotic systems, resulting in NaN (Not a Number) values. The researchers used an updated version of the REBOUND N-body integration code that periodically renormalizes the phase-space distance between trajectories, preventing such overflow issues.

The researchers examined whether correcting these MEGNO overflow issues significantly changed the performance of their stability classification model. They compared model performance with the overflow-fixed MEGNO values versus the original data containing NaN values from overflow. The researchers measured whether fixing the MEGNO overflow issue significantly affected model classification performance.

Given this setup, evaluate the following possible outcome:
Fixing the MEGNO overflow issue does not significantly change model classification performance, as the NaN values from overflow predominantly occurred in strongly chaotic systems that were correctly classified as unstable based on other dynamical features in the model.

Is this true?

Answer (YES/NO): YES